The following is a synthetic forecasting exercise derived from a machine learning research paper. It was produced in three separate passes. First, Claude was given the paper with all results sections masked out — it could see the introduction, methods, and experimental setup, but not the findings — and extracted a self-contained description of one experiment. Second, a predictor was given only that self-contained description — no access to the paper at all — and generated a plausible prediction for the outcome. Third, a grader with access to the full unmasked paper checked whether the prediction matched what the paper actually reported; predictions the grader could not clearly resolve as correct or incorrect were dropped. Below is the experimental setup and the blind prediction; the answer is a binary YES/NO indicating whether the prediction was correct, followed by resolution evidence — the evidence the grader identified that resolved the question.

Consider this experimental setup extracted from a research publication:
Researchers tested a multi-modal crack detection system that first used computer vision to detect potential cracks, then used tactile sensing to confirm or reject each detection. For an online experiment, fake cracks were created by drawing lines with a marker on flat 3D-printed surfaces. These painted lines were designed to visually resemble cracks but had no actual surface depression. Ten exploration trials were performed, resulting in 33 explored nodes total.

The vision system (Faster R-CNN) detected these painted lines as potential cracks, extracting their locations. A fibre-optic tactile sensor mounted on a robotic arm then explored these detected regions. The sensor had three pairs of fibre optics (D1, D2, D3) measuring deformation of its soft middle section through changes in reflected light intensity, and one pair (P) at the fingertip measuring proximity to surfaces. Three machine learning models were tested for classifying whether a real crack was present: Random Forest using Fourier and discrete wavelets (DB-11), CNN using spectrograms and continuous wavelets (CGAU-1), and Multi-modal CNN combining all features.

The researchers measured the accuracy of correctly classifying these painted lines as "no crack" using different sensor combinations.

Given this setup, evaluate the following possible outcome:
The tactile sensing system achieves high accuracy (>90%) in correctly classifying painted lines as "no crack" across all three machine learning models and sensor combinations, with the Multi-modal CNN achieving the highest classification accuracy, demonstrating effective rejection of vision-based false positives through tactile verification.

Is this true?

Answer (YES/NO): NO